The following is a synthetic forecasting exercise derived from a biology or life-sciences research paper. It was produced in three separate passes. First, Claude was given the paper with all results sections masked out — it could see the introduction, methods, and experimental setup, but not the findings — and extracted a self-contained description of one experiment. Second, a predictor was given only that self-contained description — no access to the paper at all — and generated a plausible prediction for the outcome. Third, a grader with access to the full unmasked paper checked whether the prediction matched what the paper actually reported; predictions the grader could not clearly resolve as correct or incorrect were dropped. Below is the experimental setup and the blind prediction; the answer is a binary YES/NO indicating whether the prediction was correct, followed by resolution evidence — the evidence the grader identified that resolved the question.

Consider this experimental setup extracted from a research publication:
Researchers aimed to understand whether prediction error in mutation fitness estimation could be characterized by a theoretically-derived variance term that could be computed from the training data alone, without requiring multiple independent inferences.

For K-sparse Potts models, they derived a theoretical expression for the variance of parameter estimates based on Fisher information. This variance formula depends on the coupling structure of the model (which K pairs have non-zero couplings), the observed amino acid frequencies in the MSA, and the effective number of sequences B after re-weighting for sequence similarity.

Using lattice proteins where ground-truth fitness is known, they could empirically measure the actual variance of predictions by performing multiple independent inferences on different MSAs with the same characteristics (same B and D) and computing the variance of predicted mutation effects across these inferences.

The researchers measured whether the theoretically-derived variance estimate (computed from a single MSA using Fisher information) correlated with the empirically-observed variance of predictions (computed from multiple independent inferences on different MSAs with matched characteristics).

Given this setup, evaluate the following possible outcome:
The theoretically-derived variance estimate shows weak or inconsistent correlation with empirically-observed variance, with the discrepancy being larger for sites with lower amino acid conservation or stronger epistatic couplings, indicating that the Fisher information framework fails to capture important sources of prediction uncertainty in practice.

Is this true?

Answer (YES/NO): NO